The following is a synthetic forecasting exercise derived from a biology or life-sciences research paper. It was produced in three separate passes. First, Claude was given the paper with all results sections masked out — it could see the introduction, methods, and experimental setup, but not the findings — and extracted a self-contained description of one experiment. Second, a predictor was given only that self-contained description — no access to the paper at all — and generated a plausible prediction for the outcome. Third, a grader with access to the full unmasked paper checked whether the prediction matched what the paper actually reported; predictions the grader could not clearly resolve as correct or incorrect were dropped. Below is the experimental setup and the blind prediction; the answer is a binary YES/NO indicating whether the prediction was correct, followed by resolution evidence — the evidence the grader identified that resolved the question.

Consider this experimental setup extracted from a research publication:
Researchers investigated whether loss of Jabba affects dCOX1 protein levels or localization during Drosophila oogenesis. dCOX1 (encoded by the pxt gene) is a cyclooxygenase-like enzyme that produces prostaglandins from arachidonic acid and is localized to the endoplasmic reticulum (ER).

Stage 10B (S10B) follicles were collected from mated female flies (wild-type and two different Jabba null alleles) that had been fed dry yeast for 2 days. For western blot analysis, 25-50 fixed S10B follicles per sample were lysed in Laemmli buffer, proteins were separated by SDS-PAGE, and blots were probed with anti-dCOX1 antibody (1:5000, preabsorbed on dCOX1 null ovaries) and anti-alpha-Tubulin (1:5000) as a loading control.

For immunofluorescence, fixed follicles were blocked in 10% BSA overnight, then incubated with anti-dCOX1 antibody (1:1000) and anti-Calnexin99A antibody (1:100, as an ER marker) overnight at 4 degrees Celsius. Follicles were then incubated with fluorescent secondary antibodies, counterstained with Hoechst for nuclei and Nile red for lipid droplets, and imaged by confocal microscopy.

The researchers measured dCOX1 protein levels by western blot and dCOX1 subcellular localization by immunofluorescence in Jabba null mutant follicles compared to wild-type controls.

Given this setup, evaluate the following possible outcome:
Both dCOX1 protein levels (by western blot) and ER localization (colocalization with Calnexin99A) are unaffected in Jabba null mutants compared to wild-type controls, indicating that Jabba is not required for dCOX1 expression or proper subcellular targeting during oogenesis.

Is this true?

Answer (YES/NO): YES